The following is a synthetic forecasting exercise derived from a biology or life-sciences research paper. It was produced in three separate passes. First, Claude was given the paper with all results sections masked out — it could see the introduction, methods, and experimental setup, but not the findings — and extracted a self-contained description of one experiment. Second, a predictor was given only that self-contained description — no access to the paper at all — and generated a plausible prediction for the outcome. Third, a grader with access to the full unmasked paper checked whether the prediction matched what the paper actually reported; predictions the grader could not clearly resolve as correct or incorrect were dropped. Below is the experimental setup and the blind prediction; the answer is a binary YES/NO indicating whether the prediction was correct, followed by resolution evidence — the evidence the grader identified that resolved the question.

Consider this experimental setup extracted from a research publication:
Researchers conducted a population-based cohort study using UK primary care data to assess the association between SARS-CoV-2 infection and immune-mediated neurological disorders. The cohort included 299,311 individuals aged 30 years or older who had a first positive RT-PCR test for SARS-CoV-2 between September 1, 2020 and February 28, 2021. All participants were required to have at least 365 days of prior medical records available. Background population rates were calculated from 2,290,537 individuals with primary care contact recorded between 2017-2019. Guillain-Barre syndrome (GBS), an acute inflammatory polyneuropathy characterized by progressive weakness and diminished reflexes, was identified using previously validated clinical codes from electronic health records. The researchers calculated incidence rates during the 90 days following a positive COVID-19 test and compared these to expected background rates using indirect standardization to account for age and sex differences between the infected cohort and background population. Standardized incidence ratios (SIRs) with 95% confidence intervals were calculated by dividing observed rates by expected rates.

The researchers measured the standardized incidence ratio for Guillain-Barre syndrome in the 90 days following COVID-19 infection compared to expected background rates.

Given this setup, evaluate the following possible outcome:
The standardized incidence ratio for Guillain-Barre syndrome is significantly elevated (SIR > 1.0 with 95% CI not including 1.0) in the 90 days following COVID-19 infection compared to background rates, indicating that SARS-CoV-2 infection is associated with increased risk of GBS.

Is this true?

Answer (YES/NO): YES